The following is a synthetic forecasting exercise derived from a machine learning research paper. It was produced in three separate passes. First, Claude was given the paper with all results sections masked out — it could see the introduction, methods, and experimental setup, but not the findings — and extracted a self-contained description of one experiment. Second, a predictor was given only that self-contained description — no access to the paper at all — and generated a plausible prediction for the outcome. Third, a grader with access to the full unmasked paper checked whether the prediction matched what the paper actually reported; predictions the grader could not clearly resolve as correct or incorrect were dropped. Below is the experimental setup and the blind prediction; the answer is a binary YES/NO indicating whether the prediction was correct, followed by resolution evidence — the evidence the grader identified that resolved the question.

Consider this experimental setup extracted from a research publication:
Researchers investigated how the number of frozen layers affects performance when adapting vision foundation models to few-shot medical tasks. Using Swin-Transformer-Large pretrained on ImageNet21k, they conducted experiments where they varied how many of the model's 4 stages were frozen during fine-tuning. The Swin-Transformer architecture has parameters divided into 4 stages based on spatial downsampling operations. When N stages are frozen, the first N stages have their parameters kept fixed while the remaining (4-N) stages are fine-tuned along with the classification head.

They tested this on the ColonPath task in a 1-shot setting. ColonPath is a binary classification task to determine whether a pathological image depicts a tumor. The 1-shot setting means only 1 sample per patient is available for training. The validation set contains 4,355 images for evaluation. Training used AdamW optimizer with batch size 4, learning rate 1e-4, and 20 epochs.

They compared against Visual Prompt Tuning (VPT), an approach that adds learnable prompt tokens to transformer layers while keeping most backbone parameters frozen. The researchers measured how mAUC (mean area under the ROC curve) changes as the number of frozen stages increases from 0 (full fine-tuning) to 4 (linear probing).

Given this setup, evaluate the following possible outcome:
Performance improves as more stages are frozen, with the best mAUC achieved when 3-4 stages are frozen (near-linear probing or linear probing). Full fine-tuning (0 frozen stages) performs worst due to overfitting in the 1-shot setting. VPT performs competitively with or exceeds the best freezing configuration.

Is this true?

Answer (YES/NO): NO